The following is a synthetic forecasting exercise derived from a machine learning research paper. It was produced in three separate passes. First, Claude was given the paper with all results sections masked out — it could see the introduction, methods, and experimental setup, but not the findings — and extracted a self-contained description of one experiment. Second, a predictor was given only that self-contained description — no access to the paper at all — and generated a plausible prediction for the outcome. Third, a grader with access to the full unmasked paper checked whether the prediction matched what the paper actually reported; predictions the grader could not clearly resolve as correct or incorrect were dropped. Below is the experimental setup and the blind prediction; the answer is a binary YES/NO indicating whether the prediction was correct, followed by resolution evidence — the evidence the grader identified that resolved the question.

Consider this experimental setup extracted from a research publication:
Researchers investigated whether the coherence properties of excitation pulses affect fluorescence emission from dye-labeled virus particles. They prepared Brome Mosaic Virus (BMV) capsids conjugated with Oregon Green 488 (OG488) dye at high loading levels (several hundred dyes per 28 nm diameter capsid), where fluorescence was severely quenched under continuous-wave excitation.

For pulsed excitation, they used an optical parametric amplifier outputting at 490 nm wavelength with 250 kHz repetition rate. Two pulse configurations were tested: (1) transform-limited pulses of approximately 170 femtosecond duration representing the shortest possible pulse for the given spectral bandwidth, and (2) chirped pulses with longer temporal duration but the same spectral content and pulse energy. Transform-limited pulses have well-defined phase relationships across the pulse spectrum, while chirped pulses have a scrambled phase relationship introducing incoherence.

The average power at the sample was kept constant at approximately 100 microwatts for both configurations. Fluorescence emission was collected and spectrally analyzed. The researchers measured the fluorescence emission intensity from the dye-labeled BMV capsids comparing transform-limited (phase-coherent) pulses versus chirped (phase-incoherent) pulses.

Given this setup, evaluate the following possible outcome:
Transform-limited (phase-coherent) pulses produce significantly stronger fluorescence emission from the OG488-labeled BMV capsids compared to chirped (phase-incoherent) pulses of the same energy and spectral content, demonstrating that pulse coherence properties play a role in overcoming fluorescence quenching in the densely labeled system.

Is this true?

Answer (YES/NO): NO